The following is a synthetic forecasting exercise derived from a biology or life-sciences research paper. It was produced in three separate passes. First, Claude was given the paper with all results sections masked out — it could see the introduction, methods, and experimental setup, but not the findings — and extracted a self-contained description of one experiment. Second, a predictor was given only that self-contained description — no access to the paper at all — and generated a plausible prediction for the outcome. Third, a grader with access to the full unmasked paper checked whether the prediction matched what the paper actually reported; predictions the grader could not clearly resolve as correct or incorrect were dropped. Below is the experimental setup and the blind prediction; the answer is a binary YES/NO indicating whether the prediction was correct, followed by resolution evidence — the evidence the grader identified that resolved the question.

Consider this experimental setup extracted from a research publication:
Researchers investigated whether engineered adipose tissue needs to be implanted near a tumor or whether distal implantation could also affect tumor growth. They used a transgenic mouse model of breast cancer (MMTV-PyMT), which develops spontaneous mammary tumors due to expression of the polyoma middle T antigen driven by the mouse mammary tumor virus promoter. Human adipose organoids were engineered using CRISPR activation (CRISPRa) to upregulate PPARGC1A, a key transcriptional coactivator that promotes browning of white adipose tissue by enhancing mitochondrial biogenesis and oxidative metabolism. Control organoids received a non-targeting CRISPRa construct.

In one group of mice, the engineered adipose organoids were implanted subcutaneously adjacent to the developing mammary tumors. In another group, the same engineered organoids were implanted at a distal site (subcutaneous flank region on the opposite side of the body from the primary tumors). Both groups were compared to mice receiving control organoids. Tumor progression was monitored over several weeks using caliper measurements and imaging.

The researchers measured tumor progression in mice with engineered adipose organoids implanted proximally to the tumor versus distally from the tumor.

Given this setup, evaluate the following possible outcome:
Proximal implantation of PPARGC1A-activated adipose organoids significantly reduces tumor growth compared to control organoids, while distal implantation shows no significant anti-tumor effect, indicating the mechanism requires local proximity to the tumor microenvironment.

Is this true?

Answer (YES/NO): NO